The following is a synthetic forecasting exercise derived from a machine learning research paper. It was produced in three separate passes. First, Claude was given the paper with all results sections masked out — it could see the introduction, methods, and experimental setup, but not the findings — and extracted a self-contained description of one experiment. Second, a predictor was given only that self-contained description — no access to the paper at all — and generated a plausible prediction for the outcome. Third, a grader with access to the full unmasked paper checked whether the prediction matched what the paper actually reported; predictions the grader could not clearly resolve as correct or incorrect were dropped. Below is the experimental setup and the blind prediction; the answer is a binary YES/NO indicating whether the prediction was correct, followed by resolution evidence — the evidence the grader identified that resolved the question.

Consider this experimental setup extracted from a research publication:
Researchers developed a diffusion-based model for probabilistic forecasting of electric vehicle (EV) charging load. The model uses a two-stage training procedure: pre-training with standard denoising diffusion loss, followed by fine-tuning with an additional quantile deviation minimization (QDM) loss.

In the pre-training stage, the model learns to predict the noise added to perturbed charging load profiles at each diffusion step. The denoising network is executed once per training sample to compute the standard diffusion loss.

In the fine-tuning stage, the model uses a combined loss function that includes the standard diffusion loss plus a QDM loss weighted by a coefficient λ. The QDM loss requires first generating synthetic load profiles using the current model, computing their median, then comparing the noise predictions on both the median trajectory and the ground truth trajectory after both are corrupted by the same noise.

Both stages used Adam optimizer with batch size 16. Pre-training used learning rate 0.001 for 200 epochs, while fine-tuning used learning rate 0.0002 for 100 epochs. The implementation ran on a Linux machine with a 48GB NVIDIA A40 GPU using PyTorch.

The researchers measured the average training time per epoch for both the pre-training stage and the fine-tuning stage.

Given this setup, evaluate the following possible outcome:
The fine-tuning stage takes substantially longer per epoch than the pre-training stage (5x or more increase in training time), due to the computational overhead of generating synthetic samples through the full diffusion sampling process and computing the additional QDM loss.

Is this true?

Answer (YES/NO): NO